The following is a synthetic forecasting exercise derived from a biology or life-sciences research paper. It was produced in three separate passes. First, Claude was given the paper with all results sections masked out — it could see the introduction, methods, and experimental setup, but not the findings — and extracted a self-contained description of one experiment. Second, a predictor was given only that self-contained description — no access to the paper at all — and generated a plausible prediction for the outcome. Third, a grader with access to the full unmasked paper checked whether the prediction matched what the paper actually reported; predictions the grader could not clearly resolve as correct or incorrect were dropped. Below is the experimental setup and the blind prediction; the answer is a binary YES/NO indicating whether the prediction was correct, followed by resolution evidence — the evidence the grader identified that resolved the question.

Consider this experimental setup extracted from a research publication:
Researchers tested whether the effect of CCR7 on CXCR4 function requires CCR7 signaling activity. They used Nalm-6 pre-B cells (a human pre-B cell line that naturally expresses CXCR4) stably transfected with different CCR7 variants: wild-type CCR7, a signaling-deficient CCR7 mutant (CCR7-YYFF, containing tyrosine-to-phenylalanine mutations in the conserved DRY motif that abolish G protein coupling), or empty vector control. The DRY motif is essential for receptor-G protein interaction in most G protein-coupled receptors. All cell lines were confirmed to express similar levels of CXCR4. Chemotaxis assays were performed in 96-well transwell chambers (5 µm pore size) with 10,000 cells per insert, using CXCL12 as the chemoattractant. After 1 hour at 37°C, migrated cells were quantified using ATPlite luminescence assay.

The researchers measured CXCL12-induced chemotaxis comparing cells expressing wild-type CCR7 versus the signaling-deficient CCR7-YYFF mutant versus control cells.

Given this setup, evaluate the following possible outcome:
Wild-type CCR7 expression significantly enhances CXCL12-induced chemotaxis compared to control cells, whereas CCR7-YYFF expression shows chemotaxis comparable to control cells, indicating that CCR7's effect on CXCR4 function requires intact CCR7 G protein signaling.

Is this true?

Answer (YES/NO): NO